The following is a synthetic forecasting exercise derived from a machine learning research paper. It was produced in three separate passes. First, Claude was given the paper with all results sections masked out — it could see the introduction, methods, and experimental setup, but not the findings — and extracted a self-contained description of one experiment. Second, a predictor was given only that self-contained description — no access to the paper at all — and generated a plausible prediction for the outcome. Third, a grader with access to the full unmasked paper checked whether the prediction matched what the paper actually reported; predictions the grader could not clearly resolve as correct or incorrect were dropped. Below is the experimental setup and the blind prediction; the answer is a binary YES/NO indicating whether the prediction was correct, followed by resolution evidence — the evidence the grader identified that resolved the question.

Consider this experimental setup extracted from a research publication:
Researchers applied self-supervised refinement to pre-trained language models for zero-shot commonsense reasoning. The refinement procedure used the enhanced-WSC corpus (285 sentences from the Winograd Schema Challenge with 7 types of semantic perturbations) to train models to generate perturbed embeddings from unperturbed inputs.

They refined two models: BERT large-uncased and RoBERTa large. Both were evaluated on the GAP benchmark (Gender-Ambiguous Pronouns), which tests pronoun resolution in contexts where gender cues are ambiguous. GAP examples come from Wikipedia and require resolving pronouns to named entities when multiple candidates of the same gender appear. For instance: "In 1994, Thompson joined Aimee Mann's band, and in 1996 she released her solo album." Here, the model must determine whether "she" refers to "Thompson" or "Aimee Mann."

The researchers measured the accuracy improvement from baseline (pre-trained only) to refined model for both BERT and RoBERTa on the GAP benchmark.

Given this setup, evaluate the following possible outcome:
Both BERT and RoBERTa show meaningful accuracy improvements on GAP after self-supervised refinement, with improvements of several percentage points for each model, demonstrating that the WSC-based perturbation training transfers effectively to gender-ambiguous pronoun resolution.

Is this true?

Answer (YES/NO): NO